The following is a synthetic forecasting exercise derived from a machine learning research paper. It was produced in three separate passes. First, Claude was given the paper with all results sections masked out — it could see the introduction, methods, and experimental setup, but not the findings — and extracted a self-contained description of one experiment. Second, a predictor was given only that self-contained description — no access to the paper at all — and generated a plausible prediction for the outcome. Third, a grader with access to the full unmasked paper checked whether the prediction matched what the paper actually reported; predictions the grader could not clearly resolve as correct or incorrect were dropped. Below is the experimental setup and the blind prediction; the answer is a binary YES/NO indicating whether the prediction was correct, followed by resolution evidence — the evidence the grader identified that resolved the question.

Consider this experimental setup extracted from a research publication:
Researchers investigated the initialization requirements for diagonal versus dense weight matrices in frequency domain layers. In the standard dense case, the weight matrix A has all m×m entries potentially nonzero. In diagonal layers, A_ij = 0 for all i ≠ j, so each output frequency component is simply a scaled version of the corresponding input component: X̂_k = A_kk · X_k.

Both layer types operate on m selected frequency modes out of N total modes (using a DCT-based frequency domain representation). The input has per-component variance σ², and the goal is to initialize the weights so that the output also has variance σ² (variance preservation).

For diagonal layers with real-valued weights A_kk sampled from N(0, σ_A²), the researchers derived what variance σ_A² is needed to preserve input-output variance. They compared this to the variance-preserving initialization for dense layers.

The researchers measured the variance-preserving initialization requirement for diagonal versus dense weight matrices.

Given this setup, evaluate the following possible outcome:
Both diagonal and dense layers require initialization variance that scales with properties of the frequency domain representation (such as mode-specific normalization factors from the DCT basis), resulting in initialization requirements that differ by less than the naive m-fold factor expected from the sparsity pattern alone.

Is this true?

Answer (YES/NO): NO